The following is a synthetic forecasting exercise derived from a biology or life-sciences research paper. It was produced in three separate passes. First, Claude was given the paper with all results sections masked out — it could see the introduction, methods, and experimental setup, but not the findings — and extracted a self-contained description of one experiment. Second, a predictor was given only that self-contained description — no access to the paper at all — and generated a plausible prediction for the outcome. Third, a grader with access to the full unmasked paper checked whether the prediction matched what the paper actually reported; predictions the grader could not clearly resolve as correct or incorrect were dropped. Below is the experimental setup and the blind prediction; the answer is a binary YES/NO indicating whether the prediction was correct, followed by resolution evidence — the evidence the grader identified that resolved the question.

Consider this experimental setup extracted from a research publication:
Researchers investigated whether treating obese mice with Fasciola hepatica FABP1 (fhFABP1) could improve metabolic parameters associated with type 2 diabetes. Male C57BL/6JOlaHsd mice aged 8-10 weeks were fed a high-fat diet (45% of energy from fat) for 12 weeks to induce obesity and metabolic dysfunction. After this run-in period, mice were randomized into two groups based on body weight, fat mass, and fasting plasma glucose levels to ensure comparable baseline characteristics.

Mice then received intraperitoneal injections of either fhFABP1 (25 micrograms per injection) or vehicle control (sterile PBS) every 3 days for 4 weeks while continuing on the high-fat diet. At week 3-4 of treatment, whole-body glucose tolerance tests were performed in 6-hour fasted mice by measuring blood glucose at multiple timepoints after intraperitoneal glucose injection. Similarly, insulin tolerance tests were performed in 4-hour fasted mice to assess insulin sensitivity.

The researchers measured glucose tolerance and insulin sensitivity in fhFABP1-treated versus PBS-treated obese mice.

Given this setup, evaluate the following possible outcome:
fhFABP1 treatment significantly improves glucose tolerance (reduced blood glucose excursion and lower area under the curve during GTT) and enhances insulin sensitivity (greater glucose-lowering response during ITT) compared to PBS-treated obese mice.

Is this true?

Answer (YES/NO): NO